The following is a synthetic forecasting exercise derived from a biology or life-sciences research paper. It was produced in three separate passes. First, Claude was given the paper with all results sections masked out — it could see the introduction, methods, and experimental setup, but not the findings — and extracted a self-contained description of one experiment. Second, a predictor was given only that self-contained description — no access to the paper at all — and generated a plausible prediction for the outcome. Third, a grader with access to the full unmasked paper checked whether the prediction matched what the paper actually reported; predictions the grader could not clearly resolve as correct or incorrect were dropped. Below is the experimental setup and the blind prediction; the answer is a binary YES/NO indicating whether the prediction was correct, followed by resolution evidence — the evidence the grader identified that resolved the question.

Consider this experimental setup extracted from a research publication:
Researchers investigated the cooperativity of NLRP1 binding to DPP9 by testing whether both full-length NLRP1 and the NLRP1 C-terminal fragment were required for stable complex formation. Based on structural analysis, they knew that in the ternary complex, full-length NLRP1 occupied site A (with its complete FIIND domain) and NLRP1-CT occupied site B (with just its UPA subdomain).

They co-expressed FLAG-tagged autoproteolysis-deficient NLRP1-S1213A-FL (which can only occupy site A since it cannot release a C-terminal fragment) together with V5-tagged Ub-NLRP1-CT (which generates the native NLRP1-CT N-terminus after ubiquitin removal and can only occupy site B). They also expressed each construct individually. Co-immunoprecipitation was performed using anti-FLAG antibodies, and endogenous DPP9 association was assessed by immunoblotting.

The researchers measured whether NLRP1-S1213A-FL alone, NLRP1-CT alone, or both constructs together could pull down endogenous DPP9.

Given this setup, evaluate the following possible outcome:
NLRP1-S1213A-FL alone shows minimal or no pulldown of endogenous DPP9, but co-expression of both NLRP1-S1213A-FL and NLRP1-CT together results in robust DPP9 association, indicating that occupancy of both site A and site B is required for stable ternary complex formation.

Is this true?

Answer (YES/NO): YES